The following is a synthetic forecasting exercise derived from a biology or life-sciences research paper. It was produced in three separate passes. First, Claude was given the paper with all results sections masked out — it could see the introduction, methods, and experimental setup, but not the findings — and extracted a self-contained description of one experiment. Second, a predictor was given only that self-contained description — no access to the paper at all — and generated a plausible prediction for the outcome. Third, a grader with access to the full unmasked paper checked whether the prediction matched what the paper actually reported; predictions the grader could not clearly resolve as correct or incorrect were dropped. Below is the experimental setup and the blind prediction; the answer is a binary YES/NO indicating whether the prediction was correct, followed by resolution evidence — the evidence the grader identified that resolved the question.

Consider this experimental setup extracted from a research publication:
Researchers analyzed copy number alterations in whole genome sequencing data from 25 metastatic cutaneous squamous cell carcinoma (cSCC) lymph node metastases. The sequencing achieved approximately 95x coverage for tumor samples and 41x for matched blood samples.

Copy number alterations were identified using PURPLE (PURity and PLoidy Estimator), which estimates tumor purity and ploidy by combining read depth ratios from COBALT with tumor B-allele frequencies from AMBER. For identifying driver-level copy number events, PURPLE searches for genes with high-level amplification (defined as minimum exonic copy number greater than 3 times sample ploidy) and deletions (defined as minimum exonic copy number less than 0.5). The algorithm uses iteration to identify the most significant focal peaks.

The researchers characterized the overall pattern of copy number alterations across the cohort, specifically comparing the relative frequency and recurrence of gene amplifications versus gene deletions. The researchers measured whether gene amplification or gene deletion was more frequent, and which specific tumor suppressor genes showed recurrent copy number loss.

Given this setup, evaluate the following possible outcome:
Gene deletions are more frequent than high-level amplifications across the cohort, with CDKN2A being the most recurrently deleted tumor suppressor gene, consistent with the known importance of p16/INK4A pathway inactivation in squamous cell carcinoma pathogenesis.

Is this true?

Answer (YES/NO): NO